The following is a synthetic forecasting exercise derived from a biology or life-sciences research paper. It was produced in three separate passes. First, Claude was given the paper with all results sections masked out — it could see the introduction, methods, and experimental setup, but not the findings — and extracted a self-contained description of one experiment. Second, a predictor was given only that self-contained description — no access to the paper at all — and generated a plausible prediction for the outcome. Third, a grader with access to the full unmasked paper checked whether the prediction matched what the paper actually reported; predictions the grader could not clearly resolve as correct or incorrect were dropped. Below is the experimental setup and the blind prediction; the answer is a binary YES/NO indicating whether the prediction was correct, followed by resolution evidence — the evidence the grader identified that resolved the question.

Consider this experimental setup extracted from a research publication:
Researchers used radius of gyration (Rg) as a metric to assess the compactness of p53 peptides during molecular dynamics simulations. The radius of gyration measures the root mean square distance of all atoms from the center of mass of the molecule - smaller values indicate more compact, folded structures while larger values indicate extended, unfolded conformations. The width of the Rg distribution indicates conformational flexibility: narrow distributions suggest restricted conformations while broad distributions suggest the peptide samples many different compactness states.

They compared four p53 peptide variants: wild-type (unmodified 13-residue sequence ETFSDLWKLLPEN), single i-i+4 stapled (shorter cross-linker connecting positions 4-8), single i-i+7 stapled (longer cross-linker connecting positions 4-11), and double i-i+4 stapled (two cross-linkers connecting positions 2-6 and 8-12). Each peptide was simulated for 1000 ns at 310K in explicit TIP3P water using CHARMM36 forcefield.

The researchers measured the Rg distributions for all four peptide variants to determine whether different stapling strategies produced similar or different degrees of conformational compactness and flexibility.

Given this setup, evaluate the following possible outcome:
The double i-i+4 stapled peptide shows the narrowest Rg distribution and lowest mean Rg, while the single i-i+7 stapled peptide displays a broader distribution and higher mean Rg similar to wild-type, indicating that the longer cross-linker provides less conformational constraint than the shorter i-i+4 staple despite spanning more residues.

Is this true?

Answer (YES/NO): NO